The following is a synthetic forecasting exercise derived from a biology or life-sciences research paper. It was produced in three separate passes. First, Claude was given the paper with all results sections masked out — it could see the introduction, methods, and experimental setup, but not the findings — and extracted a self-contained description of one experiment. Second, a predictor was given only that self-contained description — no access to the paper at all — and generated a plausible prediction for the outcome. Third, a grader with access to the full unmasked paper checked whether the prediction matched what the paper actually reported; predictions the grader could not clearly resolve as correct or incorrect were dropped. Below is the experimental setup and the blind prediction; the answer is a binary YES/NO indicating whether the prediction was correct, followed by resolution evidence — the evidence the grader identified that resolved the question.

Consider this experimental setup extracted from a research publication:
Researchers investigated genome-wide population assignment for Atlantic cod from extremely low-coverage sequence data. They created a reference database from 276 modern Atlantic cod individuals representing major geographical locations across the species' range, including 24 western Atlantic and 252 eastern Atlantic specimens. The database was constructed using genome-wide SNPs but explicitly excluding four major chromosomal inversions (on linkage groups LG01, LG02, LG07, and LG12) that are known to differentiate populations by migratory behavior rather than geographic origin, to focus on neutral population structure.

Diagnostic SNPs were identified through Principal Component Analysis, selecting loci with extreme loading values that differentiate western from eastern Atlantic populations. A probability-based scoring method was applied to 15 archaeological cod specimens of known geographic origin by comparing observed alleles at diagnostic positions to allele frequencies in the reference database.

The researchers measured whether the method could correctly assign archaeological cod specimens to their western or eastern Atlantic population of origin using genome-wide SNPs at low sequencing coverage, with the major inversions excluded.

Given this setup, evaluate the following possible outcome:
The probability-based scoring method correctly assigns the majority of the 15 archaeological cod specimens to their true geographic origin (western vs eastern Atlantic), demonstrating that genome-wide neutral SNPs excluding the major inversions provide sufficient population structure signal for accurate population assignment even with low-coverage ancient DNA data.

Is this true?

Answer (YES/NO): YES